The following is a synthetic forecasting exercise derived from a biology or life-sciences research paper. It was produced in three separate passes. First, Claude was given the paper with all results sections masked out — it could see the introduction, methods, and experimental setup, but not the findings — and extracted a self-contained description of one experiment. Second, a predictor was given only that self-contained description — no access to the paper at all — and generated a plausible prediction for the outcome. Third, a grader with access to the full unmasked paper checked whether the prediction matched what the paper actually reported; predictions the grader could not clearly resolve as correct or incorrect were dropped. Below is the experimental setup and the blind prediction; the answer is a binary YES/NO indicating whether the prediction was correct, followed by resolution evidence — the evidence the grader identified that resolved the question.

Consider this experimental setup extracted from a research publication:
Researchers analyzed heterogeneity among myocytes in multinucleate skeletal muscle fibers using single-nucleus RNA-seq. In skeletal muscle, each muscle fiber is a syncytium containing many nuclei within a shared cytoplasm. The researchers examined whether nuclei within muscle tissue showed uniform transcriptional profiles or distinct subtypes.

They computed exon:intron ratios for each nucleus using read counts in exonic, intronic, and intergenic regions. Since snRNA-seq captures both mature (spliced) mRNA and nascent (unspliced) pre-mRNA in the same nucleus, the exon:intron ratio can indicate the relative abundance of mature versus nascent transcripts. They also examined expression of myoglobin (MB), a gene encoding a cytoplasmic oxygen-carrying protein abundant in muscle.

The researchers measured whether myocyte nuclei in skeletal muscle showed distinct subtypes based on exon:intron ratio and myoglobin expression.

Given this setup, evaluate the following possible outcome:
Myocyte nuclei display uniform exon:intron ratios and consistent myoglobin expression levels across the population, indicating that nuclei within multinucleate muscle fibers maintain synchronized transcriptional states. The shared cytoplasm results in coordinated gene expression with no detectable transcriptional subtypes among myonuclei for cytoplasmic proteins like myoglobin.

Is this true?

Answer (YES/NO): NO